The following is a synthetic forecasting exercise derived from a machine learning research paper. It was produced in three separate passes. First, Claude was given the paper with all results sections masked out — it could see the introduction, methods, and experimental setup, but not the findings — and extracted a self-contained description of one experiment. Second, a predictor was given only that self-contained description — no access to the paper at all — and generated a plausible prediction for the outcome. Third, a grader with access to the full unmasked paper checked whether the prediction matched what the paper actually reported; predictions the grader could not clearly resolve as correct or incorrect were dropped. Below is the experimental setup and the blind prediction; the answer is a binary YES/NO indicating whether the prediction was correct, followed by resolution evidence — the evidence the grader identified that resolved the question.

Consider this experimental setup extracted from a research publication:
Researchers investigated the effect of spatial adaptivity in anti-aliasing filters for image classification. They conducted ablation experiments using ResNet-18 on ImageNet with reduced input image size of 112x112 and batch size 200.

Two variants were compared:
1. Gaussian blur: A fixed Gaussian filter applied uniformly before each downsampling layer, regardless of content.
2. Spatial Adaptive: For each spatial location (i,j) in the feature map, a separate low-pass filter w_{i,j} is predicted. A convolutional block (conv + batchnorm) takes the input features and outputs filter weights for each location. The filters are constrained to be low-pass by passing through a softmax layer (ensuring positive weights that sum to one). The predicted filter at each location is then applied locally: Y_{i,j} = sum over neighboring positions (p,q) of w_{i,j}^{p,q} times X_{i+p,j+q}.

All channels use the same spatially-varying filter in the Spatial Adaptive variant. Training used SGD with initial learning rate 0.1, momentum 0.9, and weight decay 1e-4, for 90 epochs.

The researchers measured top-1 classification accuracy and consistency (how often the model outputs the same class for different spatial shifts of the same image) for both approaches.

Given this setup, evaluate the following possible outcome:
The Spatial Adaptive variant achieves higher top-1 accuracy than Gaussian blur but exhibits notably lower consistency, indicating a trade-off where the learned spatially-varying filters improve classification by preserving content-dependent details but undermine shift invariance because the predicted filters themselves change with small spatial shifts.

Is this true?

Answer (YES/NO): NO